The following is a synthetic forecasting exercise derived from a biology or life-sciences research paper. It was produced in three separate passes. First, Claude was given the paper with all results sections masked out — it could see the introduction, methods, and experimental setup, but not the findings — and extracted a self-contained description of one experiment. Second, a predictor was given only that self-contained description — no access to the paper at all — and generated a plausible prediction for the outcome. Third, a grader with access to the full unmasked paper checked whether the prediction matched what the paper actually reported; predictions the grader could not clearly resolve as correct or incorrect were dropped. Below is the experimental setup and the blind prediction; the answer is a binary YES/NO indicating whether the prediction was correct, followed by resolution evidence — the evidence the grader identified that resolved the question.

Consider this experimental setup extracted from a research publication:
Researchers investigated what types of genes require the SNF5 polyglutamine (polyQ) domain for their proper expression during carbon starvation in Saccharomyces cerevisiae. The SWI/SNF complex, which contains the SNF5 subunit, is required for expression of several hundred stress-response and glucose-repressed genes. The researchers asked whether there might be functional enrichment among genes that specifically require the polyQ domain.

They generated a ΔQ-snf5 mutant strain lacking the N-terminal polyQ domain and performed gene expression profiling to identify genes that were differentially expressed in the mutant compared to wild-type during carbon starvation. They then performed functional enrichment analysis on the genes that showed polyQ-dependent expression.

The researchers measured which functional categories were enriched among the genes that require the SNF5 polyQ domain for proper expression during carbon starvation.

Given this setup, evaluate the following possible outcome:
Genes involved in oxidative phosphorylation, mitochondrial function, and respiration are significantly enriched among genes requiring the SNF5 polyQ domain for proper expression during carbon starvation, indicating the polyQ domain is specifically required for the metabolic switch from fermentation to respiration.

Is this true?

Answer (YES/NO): NO